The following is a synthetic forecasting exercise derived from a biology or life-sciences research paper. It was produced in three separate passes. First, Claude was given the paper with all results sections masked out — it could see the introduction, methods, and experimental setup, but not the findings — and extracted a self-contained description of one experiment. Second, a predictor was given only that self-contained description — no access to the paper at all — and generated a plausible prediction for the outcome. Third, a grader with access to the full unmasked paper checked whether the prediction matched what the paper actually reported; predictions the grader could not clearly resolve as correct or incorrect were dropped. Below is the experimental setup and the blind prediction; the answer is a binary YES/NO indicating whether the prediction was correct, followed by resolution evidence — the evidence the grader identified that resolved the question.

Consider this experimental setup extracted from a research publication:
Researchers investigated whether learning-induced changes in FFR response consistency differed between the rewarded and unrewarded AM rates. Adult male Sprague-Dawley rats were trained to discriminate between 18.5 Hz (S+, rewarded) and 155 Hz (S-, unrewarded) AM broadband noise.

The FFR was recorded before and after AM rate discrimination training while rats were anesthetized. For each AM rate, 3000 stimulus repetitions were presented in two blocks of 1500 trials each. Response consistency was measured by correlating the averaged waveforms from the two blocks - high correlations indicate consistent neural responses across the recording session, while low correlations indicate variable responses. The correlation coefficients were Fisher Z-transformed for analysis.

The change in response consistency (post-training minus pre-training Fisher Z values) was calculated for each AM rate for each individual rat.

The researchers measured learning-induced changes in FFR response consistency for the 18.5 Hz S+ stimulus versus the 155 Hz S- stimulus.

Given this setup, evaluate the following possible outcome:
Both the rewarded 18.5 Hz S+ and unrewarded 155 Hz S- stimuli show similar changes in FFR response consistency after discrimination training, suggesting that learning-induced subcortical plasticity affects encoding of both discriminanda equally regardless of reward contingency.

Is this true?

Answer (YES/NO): NO